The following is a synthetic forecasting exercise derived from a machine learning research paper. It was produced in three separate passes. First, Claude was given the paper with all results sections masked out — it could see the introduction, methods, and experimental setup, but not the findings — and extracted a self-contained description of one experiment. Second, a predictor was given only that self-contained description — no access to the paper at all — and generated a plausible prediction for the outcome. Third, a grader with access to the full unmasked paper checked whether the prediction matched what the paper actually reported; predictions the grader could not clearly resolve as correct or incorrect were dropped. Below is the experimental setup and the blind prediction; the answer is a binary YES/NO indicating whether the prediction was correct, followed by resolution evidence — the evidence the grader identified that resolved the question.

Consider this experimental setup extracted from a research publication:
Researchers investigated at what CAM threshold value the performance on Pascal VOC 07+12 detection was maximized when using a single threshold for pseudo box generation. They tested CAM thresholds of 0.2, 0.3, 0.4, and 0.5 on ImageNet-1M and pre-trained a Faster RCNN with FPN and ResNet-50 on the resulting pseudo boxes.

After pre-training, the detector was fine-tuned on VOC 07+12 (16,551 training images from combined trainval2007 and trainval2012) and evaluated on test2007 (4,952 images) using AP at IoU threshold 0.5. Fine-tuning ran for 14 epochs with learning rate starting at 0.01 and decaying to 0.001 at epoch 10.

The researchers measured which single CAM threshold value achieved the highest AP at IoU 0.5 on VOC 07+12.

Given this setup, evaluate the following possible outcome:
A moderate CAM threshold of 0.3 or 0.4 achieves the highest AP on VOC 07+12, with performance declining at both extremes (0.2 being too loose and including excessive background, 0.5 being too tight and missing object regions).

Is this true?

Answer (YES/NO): YES